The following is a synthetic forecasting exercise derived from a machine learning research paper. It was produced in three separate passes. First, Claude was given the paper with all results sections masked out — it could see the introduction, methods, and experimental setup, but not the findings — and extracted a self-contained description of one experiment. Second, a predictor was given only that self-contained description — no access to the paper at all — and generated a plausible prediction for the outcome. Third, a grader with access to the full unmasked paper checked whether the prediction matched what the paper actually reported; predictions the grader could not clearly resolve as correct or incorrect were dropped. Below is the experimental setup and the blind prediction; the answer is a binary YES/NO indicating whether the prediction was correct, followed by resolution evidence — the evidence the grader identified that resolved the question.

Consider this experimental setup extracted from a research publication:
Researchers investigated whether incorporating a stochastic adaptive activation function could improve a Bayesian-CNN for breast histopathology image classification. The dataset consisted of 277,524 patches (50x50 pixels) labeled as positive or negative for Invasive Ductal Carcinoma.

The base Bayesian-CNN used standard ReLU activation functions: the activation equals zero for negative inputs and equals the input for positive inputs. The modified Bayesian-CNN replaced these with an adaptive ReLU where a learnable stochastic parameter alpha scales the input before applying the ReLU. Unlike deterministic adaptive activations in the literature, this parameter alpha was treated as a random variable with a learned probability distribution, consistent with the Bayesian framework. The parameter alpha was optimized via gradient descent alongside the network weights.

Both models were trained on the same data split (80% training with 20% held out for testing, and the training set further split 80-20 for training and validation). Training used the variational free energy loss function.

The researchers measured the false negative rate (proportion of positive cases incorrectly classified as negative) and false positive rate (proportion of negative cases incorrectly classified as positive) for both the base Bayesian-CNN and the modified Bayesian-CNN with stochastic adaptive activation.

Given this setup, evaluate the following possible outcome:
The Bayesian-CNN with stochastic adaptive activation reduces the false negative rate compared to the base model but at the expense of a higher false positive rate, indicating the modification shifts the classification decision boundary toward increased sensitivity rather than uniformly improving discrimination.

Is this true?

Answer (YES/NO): NO